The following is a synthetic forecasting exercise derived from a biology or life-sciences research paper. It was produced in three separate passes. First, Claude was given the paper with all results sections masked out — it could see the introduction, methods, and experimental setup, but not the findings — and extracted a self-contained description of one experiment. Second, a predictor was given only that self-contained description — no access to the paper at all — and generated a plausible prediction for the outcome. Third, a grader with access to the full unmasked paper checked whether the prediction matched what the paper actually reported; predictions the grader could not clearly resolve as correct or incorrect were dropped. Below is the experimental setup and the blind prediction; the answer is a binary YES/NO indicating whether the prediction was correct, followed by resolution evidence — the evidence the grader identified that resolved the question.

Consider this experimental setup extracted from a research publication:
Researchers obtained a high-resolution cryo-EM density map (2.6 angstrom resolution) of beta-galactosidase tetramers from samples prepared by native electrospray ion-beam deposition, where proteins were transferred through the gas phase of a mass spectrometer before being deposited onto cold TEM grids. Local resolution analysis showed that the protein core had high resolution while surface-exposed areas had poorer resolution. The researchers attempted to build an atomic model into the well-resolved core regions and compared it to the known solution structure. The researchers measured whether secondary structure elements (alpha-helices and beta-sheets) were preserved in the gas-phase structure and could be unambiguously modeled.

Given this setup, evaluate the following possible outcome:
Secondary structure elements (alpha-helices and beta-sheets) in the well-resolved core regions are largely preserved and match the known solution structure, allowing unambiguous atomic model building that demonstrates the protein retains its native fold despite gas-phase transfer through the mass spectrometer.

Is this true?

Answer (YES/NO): YES